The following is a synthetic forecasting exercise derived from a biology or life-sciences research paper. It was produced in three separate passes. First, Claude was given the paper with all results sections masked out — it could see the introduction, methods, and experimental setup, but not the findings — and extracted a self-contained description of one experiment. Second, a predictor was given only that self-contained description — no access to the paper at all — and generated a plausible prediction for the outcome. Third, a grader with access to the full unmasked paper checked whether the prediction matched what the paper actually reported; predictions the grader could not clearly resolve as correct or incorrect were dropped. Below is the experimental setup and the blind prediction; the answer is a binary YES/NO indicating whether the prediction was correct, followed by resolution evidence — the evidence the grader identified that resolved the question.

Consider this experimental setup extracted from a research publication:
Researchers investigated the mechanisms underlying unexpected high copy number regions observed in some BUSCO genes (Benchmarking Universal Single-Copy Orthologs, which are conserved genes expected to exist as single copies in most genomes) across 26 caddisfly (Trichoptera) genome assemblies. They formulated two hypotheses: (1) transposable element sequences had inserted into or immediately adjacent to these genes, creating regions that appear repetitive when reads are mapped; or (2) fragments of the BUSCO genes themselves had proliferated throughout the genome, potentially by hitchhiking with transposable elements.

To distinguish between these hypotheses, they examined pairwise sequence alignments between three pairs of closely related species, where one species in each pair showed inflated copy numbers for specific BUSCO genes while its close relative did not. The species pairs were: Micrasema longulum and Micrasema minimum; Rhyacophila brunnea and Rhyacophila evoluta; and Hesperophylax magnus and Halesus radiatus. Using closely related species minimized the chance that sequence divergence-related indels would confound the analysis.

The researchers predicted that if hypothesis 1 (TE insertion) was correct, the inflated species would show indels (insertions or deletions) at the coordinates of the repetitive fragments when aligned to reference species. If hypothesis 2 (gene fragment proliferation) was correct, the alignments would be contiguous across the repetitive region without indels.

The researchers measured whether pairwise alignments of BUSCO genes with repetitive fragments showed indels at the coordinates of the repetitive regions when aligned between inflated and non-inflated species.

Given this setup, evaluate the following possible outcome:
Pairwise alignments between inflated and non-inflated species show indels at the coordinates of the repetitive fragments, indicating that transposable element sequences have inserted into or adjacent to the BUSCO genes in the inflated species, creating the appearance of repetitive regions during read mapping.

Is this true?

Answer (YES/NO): YES